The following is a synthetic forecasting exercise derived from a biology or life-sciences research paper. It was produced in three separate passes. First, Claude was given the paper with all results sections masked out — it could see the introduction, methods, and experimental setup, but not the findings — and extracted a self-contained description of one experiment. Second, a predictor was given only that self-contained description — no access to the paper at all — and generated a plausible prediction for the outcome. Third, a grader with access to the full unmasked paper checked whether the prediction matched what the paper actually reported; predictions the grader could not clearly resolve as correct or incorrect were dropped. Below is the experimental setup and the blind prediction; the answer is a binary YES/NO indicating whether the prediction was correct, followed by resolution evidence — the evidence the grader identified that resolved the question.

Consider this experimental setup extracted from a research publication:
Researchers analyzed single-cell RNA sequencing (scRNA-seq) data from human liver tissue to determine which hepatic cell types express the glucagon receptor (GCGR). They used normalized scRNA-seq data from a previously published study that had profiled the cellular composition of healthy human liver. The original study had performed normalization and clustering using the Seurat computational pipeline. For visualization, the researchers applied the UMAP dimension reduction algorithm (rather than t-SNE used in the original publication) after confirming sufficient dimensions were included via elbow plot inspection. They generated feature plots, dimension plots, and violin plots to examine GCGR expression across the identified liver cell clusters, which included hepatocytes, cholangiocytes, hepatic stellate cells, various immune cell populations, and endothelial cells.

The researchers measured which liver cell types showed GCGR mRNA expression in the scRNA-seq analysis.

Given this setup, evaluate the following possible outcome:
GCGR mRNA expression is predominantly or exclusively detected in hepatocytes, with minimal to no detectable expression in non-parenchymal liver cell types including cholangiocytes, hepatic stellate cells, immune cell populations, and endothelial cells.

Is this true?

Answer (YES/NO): YES